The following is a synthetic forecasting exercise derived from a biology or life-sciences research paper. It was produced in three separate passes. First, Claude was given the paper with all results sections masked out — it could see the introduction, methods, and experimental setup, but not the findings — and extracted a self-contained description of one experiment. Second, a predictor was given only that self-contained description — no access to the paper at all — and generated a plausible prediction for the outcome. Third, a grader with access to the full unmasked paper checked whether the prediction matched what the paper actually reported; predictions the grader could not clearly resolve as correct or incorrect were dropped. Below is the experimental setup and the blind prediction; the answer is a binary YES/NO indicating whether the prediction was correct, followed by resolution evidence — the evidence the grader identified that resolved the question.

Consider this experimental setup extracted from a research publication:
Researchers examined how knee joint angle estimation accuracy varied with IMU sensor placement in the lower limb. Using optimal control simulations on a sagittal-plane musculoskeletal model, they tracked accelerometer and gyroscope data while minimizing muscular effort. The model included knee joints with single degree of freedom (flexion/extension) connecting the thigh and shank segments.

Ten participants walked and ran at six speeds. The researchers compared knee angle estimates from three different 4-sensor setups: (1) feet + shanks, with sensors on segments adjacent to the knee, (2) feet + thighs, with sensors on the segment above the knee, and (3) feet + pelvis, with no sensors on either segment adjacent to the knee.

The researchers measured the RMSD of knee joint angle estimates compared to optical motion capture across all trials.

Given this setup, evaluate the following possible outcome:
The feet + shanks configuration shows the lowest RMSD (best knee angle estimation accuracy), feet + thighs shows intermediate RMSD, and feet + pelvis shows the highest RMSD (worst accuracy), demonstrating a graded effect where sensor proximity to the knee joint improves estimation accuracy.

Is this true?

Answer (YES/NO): NO